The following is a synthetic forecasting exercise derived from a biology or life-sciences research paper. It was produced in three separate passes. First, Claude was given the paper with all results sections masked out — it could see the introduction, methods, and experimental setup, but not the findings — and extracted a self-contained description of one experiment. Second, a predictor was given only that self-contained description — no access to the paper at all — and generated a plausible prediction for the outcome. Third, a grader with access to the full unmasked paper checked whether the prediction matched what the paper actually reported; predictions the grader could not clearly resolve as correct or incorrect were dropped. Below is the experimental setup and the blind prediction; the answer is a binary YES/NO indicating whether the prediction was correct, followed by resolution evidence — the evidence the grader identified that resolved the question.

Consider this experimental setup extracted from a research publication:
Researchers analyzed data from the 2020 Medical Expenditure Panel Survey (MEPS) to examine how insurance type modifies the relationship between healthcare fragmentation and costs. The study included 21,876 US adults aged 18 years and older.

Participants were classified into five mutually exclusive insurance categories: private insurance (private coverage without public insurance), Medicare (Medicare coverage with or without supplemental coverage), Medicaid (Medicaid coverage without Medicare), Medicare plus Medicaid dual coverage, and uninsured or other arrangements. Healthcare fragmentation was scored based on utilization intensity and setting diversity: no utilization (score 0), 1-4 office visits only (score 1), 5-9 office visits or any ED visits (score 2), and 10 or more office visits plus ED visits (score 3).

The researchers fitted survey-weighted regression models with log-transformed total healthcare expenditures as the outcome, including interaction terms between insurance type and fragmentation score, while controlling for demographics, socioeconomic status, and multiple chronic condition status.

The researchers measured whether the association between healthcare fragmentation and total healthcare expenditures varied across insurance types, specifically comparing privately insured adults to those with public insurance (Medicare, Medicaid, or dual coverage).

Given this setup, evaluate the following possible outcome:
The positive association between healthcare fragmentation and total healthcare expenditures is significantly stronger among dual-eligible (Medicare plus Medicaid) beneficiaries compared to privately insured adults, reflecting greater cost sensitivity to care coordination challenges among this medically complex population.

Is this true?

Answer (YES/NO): NO